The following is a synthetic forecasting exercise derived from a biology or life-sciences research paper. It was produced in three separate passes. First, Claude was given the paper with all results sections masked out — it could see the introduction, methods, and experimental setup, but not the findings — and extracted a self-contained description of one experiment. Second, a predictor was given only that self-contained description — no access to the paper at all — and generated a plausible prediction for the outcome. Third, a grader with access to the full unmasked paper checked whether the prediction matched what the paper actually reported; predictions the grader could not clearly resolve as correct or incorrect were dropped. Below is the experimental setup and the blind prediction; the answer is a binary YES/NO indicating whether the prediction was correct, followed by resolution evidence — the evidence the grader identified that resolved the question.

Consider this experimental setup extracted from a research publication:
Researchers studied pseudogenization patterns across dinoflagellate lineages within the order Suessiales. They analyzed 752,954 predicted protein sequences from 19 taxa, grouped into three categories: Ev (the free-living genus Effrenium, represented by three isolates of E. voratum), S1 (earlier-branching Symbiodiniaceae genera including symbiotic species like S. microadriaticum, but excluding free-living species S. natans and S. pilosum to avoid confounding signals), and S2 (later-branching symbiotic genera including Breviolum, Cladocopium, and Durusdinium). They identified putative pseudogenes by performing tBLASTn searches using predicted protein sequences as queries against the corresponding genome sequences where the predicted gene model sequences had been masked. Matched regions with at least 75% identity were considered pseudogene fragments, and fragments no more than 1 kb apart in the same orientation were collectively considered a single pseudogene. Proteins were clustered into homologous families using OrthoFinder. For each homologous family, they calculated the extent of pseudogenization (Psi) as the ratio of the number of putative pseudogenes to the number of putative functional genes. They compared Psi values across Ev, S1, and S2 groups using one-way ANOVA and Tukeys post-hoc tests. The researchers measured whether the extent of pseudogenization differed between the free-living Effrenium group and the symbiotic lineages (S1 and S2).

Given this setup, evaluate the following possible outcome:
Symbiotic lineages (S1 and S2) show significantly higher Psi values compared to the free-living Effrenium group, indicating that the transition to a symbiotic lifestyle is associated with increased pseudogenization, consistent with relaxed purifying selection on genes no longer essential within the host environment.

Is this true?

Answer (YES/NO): YES